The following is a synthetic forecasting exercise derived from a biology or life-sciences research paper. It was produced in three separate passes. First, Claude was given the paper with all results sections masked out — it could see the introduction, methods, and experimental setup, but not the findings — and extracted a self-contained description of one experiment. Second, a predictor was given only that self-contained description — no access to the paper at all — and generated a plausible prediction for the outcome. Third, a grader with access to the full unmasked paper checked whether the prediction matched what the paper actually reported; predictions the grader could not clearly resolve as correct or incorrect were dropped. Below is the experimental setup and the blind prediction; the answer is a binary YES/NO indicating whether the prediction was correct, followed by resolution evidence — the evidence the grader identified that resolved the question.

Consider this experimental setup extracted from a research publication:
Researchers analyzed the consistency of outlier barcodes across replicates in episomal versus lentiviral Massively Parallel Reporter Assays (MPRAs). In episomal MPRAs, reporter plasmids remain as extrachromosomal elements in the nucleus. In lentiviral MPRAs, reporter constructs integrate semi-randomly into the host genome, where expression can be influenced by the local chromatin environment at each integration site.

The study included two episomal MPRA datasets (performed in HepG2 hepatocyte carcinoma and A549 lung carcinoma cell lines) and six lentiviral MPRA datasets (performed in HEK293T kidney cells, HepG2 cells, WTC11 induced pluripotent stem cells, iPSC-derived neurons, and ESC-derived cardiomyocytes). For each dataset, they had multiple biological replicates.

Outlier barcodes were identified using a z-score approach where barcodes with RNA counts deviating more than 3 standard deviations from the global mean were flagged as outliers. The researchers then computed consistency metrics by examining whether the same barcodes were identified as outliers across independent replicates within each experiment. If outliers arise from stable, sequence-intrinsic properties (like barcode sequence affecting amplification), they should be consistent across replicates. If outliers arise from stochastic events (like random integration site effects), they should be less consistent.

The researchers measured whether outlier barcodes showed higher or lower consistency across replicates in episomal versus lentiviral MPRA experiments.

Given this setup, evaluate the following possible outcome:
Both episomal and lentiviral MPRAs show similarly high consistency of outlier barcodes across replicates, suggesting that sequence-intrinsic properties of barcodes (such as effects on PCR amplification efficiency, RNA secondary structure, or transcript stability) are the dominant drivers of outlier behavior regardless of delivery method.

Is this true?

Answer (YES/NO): NO